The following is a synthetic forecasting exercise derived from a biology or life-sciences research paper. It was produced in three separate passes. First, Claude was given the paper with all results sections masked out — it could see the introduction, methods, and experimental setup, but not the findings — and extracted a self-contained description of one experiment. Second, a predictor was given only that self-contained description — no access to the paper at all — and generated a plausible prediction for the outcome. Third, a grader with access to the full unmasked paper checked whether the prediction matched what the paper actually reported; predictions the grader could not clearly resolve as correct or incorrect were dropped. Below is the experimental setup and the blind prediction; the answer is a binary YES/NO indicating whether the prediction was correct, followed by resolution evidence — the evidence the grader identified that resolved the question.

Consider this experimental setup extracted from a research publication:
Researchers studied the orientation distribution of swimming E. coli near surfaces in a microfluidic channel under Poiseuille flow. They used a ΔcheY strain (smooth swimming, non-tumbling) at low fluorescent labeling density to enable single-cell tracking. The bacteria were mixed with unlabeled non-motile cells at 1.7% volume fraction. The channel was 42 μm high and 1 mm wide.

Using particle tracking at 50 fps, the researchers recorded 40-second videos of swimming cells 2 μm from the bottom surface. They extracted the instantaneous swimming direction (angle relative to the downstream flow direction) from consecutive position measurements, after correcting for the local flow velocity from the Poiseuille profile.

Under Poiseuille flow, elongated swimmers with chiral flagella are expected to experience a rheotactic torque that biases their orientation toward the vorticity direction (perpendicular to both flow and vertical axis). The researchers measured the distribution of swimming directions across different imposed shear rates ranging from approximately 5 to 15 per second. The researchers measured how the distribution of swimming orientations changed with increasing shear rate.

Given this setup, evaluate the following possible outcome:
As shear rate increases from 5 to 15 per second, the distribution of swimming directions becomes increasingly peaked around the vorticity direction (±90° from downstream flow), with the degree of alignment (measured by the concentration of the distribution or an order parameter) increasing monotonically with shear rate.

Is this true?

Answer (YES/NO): NO